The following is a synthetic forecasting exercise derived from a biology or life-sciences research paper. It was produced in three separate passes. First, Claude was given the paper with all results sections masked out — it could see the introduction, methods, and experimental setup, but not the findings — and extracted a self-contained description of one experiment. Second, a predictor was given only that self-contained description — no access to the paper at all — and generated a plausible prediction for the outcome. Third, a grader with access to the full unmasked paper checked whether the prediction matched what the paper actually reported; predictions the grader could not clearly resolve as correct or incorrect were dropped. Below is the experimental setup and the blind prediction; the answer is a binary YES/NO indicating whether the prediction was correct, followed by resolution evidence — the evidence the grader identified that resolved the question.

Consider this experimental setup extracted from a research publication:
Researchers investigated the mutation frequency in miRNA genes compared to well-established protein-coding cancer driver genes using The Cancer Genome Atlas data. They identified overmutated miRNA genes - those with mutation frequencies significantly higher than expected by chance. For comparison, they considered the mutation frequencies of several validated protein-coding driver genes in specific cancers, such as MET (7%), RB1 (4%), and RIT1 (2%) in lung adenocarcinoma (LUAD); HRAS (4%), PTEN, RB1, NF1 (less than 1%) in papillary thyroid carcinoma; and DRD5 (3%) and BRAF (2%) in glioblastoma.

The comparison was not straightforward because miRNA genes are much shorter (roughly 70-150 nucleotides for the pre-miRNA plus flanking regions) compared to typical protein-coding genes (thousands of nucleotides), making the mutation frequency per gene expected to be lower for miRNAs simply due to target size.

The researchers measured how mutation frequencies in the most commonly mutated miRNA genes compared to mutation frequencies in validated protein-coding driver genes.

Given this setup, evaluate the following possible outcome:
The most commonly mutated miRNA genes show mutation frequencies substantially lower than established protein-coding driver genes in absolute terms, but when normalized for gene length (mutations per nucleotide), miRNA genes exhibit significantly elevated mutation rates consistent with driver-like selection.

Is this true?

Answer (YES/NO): NO